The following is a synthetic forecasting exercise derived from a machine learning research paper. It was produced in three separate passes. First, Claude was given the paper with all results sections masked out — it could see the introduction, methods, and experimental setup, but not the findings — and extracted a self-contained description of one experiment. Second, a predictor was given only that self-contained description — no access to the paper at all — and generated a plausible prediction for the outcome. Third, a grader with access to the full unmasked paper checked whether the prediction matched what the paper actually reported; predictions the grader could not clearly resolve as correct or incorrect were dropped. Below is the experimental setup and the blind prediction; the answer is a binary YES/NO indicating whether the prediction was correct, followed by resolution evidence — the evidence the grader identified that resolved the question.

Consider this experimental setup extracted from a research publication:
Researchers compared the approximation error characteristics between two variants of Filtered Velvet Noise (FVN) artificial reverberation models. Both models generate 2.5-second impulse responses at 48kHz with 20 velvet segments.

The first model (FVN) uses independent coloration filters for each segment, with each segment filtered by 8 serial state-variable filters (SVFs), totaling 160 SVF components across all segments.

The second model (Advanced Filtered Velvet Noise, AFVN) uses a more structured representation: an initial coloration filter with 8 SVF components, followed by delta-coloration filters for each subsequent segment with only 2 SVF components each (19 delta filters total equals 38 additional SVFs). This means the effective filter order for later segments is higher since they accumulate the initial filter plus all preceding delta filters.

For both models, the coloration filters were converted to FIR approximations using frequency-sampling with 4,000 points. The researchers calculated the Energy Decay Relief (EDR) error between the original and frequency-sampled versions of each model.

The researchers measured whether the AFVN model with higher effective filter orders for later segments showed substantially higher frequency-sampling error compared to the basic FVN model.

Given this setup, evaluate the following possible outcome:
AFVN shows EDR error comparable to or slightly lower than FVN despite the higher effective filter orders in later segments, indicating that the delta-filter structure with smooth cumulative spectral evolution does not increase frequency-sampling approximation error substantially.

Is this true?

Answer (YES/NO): YES